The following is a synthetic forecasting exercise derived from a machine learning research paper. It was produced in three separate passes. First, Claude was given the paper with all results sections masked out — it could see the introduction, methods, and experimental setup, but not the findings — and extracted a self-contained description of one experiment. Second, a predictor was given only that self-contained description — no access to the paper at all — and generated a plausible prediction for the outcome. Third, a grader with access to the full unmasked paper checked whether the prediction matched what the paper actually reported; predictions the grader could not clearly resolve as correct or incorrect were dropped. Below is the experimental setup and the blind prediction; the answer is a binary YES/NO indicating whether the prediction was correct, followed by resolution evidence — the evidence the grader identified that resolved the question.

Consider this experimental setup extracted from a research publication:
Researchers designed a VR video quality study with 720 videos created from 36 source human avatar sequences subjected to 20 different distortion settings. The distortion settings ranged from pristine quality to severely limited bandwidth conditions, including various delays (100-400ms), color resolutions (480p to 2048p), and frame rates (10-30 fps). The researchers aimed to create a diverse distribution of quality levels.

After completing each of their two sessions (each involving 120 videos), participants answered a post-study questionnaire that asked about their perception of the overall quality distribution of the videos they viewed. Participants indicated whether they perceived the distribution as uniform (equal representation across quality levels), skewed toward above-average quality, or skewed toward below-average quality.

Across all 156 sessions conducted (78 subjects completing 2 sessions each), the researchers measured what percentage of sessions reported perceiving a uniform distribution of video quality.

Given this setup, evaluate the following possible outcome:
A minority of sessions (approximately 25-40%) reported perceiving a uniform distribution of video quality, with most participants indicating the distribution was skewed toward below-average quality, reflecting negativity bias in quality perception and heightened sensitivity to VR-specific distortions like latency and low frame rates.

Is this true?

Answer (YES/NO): NO